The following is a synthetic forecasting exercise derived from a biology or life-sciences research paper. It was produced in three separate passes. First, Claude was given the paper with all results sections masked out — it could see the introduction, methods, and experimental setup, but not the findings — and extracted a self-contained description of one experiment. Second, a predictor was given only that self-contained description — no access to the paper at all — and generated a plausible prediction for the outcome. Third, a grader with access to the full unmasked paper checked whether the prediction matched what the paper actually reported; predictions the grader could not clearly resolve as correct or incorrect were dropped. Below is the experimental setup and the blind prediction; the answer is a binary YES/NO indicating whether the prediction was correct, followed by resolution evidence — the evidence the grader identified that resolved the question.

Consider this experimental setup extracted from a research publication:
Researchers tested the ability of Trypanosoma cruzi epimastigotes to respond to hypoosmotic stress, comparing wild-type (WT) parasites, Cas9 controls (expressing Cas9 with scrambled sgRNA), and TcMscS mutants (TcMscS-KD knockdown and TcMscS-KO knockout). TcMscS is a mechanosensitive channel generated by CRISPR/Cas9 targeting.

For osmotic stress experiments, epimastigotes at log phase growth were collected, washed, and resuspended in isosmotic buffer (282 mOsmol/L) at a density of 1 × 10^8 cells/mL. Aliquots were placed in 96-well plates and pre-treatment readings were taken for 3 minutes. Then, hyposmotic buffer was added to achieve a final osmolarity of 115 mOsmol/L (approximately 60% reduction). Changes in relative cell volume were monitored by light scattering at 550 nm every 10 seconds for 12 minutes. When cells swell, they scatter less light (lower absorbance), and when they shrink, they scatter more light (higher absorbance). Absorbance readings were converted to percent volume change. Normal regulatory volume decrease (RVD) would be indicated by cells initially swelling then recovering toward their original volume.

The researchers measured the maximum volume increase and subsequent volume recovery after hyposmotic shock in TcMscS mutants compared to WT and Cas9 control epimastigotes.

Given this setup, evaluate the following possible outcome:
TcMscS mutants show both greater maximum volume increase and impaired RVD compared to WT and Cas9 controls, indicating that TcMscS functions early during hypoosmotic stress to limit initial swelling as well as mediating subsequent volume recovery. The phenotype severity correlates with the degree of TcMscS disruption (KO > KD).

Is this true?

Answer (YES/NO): NO